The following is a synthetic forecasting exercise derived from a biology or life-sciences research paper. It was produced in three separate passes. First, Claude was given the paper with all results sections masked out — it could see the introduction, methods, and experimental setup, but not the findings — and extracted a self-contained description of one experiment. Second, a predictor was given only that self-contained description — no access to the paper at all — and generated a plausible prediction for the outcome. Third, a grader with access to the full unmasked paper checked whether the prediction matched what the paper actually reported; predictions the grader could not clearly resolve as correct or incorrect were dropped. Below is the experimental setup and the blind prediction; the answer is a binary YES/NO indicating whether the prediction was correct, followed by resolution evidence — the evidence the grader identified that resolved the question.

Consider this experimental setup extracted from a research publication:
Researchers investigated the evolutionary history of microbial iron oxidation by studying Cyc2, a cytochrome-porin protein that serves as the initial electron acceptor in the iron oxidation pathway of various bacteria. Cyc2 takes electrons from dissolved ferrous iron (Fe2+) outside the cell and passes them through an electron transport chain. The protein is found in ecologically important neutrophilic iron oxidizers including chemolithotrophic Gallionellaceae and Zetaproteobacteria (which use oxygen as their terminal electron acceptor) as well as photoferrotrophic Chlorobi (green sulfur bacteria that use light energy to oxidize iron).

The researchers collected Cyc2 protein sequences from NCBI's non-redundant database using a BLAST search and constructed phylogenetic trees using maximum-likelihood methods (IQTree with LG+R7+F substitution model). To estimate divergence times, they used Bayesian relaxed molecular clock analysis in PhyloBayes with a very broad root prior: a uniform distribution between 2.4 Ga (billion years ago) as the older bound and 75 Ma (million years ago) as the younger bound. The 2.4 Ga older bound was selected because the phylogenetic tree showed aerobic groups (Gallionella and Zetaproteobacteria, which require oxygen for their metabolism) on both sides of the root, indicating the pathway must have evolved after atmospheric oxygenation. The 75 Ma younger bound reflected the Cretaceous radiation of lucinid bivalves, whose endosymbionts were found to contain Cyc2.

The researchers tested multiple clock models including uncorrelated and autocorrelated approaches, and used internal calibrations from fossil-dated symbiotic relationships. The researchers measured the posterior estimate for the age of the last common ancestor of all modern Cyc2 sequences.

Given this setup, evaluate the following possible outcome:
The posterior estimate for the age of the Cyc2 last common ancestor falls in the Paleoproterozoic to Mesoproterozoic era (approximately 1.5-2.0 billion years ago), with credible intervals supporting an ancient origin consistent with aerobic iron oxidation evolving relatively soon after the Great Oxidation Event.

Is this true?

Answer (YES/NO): NO